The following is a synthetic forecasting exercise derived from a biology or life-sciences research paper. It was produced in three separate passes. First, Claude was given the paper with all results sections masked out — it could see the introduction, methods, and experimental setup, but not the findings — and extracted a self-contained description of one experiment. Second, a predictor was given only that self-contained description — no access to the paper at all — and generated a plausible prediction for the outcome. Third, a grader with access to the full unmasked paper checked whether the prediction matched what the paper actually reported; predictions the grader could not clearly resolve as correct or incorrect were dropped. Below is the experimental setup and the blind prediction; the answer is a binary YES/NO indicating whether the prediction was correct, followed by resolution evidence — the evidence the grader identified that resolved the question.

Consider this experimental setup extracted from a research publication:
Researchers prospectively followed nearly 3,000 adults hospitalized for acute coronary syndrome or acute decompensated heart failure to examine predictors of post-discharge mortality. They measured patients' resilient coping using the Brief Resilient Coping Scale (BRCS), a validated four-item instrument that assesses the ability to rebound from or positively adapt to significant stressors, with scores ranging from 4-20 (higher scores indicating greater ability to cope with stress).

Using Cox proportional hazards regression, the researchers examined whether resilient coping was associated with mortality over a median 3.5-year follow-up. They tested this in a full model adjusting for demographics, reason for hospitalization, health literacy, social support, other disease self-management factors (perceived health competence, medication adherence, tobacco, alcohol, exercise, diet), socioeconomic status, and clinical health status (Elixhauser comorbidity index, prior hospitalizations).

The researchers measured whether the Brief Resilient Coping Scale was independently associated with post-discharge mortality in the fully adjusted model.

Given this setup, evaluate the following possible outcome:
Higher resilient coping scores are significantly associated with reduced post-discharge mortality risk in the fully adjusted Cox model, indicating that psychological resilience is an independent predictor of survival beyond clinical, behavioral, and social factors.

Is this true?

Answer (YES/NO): NO